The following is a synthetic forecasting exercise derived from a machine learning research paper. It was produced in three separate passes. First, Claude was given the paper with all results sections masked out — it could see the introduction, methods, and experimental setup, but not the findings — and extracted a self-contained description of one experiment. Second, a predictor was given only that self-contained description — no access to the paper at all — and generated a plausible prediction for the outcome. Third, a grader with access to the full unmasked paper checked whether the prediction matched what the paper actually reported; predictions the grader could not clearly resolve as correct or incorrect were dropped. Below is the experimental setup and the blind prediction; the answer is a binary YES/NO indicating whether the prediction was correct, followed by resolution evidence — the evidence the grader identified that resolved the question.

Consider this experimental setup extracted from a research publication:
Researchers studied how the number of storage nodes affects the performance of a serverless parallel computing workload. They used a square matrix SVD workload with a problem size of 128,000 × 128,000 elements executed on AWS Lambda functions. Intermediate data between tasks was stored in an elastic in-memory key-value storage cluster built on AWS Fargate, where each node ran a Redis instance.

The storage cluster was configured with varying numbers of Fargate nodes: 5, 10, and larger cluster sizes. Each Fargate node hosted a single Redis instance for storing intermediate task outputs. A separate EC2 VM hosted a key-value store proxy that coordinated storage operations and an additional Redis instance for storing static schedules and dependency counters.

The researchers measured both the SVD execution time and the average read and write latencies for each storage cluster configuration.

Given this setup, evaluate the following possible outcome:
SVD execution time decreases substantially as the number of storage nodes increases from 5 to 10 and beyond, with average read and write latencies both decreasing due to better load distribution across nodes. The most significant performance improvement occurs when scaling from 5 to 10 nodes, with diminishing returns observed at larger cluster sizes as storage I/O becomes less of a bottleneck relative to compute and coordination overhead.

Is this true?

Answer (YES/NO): NO